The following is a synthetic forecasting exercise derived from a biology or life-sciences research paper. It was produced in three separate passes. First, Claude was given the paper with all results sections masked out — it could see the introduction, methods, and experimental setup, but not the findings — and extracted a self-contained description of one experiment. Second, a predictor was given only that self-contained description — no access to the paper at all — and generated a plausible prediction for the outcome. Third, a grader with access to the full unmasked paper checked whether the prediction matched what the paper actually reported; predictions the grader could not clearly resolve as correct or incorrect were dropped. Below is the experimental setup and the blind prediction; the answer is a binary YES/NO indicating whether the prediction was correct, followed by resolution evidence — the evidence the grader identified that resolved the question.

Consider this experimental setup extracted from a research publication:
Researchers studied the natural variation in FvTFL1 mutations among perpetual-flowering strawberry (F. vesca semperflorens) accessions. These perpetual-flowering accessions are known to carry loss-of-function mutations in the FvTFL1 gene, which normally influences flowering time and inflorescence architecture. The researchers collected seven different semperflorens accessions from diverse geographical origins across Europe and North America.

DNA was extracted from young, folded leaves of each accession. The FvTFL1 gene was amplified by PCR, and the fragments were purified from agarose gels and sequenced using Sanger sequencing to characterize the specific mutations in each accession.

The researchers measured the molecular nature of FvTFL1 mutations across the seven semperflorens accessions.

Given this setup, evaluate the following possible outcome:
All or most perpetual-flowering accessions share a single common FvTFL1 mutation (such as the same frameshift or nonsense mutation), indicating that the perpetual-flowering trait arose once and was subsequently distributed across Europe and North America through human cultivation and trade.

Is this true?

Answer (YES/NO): YES